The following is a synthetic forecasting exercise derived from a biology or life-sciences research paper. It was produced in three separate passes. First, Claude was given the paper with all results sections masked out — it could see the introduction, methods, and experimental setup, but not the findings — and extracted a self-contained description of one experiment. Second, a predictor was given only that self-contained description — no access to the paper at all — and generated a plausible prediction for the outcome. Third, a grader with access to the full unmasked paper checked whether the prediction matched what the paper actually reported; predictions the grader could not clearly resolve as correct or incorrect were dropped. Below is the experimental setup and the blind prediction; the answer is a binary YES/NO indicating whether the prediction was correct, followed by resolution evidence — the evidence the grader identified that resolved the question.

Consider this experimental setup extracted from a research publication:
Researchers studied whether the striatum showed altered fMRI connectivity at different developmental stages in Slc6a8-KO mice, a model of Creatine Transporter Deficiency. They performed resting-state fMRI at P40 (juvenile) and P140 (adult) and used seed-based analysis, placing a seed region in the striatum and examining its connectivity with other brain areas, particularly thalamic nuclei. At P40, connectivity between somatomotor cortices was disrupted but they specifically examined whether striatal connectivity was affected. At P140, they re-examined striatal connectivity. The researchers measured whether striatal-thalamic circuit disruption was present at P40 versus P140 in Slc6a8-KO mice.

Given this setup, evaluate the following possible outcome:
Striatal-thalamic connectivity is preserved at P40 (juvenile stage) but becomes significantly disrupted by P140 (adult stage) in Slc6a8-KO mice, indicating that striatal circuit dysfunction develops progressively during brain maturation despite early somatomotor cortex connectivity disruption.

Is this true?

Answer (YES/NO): YES